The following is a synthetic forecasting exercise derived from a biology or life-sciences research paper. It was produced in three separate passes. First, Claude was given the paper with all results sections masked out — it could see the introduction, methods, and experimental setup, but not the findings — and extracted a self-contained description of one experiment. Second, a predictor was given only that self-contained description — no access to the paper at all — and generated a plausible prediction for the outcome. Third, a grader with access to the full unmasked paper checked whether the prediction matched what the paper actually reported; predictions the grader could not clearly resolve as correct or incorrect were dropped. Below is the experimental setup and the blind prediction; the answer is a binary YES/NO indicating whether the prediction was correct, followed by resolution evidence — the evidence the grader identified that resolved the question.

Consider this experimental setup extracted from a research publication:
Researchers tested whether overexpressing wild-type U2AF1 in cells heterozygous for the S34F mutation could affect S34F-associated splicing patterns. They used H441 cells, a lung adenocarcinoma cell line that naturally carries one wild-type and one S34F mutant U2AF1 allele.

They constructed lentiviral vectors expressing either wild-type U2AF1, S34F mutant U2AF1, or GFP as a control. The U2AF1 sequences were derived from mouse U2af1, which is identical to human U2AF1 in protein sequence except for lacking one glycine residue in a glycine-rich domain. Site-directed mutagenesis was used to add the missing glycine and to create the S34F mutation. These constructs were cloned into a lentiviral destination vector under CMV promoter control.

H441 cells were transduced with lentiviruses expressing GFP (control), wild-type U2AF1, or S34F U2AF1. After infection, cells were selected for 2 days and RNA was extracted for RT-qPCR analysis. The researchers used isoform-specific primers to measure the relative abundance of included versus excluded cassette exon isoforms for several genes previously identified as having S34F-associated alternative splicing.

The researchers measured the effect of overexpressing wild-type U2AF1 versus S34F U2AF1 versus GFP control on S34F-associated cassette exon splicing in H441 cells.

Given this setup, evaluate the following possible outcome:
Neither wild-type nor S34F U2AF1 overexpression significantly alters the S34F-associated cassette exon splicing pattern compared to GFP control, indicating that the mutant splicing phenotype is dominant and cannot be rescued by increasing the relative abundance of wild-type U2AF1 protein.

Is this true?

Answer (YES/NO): NO